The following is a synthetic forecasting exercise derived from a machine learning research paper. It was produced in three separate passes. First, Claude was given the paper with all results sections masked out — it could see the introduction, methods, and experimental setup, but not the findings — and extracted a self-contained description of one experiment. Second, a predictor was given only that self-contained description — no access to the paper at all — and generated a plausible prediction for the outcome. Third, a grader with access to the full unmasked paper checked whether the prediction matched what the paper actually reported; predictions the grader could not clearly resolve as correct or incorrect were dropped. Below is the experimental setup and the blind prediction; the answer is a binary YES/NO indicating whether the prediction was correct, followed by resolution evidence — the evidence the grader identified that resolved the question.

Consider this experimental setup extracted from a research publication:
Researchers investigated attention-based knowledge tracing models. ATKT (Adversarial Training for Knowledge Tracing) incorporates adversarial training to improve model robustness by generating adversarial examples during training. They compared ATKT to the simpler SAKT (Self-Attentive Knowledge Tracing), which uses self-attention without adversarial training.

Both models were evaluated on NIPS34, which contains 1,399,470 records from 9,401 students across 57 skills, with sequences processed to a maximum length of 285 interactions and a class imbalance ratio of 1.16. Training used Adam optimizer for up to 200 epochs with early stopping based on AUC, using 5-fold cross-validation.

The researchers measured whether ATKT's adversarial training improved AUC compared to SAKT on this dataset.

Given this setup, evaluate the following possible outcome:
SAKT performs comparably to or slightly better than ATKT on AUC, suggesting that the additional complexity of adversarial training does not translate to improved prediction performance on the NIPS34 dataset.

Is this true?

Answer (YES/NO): NO